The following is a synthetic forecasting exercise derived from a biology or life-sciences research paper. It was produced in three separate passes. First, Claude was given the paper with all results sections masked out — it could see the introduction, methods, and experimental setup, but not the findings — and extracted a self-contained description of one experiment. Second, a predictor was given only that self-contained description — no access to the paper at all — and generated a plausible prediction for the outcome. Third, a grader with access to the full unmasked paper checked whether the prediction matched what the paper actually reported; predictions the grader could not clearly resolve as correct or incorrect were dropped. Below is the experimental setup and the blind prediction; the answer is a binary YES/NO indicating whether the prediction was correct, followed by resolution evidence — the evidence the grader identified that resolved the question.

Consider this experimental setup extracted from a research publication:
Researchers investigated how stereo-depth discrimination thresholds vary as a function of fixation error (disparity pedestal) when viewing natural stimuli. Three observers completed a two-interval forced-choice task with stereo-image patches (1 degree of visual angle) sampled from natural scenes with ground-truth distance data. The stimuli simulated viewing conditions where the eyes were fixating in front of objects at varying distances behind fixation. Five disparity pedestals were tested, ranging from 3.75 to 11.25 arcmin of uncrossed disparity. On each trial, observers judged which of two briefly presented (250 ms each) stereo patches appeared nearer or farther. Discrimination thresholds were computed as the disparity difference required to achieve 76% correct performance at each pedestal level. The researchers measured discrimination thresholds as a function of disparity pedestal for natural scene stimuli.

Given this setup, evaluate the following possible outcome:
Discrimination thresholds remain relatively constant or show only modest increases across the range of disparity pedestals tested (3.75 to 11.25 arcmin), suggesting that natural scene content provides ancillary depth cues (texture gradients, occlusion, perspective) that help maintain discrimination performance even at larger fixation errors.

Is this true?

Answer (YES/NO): NO